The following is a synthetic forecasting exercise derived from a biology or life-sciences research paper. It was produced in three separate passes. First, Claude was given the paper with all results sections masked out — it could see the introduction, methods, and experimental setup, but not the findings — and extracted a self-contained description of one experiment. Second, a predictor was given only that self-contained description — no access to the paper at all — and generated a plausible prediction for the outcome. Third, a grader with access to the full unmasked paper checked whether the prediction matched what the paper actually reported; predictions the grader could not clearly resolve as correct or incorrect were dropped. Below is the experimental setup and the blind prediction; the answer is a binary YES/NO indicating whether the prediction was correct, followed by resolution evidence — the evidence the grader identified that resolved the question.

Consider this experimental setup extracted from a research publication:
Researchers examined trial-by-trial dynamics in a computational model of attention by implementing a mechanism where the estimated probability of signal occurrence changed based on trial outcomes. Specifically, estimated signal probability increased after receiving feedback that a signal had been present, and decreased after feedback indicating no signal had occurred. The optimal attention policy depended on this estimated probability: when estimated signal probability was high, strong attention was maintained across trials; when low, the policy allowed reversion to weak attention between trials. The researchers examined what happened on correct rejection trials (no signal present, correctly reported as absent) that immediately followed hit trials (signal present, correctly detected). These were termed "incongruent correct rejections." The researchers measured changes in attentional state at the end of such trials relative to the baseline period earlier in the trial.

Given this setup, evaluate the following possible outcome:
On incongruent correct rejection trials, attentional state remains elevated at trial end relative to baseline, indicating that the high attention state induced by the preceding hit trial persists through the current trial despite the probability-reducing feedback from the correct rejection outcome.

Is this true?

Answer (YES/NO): NO